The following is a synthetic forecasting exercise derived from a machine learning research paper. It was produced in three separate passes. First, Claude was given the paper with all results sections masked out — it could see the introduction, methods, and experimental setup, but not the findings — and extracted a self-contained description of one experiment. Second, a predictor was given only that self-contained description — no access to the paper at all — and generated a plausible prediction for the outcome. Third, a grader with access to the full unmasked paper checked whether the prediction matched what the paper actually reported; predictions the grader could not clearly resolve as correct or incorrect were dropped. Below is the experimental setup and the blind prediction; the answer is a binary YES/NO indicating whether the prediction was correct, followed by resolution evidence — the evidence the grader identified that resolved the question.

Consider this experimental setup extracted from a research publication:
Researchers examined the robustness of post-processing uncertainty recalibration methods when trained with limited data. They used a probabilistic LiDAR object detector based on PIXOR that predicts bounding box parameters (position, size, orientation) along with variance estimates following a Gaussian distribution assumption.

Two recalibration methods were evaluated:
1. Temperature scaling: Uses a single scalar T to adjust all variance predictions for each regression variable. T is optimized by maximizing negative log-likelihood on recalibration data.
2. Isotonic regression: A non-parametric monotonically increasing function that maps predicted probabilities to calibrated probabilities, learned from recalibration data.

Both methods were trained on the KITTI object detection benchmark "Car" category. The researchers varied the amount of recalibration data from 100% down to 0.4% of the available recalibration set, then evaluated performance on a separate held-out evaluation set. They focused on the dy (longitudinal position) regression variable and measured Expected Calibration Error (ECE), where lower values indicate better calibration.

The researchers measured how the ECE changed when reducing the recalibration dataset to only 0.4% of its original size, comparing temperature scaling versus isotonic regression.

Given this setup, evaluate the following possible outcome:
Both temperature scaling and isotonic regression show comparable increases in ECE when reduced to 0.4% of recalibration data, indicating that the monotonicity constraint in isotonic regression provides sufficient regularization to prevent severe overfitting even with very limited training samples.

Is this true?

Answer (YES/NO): NO